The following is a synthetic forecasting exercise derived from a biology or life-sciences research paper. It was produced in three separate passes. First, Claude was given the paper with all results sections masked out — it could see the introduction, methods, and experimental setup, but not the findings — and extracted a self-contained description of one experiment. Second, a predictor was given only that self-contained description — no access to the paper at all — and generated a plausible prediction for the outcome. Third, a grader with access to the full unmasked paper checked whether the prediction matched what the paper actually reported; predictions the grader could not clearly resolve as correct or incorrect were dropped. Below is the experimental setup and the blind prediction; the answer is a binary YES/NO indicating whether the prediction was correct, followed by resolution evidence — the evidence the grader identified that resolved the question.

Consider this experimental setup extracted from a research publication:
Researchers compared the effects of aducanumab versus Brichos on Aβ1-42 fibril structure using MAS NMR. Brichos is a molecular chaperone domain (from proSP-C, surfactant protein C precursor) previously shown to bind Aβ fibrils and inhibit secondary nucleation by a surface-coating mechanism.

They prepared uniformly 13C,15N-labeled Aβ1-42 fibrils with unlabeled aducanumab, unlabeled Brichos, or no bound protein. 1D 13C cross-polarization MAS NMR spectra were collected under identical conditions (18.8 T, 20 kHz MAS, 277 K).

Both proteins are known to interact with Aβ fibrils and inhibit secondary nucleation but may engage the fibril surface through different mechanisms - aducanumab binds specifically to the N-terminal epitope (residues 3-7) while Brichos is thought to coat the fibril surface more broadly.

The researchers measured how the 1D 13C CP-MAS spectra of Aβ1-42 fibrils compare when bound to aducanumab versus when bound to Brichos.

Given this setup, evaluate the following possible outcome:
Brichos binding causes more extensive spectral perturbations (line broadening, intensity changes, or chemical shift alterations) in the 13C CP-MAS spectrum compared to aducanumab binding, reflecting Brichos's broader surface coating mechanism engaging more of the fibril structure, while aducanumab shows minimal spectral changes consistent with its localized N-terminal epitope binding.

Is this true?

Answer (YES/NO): NO